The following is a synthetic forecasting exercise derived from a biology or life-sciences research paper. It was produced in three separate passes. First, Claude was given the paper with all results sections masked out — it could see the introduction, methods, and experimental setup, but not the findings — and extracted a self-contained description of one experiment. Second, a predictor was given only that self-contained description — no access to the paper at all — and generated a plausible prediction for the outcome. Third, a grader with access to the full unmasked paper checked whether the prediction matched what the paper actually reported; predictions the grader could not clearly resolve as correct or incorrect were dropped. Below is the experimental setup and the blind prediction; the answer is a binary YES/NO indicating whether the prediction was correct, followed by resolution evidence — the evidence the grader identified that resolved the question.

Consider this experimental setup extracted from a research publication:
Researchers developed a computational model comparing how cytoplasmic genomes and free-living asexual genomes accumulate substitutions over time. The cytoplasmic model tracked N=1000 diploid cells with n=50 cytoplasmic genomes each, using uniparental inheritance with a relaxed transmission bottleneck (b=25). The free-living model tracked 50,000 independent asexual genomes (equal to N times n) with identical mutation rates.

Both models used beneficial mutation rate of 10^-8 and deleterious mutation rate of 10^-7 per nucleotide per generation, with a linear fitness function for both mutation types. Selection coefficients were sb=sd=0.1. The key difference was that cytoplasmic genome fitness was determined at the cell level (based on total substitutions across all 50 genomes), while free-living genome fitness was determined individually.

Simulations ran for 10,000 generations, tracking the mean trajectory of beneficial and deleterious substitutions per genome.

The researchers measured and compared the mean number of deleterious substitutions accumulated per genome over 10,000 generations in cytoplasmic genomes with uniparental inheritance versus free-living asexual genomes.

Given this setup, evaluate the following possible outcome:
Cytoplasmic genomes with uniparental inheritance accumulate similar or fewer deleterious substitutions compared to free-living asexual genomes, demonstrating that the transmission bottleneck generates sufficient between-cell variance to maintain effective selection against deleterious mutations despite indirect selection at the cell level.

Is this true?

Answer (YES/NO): YES